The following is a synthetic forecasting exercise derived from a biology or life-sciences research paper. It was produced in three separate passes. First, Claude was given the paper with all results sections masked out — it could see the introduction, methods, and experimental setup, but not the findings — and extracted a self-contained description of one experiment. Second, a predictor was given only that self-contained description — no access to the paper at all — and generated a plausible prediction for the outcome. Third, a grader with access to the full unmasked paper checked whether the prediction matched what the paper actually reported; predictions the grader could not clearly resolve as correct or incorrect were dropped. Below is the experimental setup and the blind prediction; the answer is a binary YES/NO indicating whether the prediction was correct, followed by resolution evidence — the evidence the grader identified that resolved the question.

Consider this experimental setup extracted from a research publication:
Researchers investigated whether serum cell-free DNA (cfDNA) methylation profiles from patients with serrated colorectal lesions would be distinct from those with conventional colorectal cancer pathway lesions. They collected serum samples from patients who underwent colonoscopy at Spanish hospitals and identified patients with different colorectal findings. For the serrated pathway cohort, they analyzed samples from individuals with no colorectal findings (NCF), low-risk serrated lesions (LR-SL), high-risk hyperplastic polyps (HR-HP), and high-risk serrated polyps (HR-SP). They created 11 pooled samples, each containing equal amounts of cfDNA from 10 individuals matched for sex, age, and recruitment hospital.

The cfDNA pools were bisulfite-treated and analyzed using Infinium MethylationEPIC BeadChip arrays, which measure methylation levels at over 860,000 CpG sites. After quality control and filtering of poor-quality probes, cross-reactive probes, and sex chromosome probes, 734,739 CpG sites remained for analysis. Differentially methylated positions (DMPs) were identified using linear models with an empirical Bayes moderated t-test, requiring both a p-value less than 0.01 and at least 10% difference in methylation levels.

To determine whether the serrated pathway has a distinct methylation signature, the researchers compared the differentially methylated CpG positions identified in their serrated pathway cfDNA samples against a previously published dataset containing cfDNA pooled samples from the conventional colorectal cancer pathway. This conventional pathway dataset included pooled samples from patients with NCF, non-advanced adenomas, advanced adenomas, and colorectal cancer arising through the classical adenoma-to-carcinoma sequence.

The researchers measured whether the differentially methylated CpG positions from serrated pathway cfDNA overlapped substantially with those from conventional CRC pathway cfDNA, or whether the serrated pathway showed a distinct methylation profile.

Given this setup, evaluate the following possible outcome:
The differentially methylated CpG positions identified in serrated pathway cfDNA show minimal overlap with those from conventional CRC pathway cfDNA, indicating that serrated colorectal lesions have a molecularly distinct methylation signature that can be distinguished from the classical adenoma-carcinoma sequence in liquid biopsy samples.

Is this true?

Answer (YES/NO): YES